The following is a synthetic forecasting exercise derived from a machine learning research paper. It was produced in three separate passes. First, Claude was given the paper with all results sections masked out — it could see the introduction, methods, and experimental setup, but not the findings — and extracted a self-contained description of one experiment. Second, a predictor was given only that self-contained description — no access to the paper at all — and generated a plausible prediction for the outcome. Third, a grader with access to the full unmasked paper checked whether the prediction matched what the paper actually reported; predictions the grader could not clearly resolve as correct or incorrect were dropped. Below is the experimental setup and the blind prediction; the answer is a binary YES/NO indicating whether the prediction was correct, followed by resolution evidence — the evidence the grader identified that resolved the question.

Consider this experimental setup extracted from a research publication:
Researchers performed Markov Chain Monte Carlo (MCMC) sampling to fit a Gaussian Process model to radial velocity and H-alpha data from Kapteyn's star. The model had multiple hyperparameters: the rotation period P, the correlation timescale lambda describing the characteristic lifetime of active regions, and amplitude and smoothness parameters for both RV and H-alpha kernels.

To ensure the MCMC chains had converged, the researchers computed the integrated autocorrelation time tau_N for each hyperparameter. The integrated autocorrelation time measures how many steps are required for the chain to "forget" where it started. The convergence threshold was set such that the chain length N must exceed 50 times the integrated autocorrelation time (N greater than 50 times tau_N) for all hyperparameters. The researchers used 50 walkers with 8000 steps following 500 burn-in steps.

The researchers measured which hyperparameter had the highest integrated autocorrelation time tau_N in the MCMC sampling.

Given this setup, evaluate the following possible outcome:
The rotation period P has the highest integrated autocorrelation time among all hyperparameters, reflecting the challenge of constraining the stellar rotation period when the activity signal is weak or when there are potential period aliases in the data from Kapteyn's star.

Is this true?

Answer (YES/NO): YES